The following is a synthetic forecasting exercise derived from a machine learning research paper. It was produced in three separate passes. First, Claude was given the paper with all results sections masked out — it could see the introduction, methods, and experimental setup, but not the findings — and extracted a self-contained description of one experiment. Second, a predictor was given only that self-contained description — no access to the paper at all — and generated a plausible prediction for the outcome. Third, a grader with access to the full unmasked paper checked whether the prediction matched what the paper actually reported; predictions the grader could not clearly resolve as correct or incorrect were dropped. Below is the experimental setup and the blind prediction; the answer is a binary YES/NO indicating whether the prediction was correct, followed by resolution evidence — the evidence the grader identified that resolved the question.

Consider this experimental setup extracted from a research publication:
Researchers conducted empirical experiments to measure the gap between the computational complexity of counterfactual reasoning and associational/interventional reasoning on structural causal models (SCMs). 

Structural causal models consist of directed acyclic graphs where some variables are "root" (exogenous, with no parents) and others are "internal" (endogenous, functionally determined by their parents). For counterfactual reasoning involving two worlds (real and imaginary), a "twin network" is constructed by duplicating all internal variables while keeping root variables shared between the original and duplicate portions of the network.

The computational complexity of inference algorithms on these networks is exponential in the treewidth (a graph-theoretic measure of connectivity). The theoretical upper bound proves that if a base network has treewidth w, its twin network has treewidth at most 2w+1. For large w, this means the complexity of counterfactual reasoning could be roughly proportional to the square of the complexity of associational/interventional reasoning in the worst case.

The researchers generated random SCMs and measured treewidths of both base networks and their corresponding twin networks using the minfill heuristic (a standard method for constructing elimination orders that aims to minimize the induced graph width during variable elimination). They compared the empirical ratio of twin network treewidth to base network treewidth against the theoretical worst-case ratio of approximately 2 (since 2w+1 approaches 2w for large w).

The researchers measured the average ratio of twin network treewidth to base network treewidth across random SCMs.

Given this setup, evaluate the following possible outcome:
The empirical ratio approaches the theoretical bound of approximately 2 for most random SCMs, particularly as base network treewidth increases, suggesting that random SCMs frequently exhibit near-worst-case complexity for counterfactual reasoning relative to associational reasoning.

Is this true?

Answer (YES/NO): NO